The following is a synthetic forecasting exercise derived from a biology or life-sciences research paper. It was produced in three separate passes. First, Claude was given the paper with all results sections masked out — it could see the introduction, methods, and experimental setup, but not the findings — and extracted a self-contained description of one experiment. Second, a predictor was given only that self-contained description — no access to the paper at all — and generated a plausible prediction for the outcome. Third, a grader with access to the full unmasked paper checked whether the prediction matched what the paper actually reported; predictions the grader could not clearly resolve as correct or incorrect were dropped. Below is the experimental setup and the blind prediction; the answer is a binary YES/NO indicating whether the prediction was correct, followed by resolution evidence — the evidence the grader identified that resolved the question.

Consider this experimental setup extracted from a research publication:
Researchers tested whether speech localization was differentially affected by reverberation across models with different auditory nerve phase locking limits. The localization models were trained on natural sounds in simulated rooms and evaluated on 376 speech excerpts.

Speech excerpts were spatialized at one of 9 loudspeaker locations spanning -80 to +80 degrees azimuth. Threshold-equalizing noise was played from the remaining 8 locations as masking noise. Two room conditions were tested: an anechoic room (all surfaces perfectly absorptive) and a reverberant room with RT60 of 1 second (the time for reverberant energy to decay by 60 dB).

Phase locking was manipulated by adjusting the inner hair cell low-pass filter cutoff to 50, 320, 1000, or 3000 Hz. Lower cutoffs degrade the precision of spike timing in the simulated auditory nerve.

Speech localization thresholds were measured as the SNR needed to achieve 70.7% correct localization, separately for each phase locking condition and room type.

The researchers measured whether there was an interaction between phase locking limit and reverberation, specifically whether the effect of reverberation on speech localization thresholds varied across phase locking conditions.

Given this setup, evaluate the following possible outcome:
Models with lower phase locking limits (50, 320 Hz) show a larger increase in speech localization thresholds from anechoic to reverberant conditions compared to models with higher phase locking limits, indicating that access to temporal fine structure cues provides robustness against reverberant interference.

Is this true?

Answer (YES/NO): YES